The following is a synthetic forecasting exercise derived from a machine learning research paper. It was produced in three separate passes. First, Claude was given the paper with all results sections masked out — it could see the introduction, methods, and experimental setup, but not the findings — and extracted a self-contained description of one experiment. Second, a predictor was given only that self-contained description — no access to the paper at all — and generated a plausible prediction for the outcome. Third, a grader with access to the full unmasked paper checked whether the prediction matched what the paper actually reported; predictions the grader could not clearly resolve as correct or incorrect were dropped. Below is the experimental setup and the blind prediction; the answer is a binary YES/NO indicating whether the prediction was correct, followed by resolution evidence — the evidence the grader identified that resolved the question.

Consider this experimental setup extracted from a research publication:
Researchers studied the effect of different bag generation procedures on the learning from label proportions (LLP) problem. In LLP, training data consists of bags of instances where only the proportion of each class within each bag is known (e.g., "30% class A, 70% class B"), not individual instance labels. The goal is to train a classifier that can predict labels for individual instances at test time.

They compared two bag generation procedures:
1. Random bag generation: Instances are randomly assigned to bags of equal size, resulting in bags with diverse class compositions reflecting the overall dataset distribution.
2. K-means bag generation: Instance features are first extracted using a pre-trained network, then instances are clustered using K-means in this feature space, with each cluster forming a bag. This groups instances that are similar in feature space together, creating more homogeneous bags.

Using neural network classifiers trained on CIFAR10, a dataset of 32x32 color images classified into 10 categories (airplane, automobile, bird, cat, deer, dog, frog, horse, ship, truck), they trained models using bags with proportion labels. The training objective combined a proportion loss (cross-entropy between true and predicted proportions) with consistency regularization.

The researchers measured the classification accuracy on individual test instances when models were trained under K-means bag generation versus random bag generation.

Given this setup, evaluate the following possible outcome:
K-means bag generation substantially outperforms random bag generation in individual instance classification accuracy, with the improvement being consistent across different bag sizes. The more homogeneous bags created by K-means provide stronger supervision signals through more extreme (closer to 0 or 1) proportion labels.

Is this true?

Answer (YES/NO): NO